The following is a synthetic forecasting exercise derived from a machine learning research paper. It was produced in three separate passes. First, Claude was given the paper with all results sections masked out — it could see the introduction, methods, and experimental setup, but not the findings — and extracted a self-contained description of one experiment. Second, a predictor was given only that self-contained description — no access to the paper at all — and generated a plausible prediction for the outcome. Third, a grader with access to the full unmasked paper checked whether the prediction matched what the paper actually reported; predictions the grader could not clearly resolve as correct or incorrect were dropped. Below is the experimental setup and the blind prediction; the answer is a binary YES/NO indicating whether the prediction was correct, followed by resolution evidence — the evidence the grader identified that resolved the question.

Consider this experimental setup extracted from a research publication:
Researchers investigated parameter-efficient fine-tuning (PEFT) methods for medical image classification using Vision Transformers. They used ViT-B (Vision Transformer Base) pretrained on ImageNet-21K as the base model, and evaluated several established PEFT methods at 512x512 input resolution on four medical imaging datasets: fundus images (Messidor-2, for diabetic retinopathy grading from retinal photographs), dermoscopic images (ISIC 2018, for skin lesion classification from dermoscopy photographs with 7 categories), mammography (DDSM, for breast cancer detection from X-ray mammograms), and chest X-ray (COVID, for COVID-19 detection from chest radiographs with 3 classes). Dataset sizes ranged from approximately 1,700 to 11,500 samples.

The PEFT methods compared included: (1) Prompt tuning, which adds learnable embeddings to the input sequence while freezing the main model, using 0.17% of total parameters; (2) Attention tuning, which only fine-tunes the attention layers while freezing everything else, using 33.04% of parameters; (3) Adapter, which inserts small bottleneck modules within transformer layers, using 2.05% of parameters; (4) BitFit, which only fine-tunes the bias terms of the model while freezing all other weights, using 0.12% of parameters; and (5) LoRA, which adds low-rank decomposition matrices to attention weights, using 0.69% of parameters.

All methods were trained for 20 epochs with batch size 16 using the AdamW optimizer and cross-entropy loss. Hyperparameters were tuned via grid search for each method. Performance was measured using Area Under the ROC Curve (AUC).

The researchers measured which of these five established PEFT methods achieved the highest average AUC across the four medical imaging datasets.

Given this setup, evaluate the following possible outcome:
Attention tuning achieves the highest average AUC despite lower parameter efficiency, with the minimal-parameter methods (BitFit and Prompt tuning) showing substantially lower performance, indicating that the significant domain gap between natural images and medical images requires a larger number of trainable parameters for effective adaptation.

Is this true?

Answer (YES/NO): NO